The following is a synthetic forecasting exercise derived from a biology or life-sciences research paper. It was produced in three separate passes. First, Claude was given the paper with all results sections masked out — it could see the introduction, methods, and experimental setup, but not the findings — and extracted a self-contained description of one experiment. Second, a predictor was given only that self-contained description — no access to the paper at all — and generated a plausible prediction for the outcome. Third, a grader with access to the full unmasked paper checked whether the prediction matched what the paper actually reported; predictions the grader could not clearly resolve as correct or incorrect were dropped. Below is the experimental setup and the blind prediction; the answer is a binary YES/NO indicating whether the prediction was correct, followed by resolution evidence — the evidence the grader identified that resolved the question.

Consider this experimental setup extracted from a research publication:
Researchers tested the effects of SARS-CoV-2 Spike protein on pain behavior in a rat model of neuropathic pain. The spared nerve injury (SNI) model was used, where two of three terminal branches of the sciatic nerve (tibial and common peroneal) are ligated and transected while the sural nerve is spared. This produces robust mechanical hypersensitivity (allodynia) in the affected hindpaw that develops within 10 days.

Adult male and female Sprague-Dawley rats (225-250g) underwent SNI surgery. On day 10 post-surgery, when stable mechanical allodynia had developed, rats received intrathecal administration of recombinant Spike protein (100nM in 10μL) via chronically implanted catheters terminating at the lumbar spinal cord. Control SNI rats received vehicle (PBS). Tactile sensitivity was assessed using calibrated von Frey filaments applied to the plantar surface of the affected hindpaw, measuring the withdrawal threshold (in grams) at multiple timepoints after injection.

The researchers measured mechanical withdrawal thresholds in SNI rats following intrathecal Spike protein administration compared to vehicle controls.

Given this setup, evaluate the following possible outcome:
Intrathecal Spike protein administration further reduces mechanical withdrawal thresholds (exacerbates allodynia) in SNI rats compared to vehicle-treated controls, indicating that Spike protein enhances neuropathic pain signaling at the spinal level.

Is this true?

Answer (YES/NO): NO